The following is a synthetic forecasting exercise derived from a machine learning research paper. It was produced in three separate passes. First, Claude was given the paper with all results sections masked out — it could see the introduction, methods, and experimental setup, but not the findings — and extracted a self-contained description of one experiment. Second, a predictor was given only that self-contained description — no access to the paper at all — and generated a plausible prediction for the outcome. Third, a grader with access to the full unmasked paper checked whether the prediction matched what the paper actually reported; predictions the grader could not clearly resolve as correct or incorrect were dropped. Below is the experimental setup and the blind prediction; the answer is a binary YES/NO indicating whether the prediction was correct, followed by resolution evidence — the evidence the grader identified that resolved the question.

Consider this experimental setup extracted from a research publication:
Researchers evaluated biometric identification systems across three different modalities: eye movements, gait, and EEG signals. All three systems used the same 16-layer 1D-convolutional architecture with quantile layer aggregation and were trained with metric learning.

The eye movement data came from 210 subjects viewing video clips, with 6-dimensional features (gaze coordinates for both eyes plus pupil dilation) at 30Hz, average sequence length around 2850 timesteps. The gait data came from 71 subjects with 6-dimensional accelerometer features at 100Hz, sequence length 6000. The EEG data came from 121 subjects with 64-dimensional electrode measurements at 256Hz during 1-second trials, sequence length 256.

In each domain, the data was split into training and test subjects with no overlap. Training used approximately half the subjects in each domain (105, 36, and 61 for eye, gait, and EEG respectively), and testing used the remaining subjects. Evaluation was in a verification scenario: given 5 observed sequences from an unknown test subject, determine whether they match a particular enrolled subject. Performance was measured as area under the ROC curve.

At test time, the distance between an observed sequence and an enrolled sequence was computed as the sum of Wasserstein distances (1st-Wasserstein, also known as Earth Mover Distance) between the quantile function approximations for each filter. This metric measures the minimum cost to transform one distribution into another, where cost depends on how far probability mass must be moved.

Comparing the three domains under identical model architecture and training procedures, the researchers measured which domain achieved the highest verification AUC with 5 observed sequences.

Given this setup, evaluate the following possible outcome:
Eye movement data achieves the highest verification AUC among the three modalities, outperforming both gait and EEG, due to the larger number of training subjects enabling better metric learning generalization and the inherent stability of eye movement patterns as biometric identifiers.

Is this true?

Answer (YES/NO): NO